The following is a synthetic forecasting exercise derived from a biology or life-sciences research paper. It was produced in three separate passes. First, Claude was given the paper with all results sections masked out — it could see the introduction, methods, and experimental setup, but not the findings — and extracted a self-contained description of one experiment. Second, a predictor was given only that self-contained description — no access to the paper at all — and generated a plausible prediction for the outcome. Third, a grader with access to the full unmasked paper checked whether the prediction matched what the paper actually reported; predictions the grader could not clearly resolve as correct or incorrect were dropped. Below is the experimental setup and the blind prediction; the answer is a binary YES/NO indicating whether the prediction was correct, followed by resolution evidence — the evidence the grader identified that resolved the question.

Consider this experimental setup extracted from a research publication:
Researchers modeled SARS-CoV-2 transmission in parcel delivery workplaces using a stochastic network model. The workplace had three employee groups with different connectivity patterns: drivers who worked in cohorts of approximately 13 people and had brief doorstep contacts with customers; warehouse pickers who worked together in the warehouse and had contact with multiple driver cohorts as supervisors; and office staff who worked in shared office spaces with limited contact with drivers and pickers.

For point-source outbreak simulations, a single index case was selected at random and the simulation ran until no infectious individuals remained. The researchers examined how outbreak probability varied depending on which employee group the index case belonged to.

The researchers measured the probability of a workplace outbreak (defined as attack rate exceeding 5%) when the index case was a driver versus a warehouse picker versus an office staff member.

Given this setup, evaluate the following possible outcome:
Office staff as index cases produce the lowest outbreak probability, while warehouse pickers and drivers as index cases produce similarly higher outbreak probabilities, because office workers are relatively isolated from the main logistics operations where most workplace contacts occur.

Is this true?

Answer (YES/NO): NO